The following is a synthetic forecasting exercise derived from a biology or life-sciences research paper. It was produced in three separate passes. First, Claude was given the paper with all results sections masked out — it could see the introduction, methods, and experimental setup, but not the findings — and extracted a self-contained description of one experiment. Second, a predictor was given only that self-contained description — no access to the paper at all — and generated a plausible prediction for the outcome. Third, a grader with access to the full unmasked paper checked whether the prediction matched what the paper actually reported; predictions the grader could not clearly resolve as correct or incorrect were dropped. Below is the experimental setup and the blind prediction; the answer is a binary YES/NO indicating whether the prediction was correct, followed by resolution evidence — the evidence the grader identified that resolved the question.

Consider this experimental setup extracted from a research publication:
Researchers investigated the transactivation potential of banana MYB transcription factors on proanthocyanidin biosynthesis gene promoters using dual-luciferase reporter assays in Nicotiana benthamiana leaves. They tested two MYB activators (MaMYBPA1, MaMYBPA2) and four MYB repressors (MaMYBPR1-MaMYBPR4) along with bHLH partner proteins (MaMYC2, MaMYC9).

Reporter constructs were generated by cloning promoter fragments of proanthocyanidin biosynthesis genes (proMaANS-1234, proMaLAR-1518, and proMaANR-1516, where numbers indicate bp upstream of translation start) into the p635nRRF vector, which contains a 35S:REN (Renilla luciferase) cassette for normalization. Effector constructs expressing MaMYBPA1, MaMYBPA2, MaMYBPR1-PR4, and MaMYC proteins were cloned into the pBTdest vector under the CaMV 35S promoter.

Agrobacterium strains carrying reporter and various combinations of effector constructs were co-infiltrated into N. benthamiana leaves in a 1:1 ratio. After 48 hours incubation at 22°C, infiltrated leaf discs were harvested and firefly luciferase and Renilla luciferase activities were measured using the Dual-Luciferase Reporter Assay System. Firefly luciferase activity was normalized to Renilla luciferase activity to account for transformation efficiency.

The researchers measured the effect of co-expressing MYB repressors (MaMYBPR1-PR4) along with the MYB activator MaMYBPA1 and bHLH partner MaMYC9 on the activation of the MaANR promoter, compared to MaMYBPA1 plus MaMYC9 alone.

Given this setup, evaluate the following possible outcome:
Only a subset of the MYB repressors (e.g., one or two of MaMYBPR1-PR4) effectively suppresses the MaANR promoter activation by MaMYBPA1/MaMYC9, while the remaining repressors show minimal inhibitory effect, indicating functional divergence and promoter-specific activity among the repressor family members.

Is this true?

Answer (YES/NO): NO